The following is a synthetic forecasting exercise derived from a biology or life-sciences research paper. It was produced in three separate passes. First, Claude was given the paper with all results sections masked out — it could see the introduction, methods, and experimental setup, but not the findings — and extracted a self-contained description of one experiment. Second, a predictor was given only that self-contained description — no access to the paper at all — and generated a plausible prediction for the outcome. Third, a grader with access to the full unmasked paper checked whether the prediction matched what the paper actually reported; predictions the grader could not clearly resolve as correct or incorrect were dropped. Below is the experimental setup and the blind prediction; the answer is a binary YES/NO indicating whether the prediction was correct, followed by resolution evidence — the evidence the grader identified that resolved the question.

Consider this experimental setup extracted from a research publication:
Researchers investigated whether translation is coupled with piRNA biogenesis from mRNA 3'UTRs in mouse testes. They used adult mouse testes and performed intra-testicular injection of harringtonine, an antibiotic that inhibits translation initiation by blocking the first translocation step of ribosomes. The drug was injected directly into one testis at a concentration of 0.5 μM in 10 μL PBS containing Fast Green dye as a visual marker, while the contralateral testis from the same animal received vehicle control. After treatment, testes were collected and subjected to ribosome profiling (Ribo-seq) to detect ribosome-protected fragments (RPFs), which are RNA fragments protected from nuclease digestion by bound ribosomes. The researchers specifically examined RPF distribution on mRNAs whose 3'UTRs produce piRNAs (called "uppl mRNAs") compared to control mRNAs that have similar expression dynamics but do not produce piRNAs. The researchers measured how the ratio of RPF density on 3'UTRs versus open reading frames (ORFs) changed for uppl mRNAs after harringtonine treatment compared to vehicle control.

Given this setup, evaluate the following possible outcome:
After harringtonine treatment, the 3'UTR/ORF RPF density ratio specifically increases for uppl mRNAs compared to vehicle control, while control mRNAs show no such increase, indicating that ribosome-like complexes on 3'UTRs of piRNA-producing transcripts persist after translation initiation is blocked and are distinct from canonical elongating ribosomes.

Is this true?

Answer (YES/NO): NO